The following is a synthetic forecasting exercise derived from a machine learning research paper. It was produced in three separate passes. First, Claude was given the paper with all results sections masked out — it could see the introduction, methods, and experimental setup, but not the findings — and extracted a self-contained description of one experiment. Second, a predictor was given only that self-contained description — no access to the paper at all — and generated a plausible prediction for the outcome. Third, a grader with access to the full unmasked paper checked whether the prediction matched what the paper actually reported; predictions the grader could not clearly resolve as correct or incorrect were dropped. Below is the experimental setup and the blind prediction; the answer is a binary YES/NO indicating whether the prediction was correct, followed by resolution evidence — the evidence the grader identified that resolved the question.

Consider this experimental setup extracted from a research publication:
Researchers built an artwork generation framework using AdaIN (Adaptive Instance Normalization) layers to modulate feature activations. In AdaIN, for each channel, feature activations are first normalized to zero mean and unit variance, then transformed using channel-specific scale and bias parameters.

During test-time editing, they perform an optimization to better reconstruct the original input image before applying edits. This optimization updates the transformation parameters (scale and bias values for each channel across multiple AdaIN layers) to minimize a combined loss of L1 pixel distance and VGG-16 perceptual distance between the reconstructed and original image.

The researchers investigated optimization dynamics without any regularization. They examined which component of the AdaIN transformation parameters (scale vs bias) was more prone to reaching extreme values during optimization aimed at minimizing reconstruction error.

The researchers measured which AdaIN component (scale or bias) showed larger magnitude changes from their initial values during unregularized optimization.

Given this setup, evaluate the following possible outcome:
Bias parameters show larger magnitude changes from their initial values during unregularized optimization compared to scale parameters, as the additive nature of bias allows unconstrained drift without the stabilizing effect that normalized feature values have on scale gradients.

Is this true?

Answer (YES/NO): YES